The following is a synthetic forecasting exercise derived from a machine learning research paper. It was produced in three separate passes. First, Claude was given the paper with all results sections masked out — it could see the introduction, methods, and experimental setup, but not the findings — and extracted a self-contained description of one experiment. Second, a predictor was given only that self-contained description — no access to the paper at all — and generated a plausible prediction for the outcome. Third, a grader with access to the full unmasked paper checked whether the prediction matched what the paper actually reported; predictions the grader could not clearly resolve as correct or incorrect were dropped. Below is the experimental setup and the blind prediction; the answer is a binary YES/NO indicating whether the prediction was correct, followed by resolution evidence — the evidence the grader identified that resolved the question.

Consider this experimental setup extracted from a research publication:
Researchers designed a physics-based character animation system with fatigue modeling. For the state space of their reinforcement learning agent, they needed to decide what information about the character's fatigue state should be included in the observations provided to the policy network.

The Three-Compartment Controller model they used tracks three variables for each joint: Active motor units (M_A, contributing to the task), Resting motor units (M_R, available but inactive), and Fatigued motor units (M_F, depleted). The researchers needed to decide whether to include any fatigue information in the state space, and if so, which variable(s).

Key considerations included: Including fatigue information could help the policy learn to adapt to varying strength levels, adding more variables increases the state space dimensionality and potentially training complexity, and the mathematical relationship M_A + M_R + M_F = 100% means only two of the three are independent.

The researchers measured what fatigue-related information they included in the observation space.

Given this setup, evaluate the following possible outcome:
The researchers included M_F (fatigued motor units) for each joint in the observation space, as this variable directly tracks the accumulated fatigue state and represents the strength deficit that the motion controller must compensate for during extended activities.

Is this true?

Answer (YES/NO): YES